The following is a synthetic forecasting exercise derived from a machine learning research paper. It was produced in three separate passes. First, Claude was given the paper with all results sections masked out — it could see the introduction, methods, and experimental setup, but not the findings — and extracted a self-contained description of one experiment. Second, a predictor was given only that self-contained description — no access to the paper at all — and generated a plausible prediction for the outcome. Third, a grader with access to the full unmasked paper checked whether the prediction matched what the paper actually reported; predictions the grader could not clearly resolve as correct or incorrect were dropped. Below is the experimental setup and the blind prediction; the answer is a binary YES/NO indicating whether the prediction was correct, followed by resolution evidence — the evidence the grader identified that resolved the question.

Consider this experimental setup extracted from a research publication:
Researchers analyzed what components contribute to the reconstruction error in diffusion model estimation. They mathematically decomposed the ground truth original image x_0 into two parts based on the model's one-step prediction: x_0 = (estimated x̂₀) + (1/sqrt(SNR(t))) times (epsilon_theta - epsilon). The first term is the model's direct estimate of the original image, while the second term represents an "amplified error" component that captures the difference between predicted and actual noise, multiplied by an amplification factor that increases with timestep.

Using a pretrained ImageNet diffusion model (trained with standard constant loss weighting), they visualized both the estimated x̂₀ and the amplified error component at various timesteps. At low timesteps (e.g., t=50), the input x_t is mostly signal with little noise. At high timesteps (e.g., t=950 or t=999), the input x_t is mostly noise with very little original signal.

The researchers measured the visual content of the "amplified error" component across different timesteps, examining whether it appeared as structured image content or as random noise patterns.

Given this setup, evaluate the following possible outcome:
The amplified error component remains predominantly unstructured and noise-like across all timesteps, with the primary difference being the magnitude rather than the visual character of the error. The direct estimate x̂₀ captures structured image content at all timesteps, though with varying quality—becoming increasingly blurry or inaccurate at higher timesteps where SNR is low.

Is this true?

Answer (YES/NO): NO